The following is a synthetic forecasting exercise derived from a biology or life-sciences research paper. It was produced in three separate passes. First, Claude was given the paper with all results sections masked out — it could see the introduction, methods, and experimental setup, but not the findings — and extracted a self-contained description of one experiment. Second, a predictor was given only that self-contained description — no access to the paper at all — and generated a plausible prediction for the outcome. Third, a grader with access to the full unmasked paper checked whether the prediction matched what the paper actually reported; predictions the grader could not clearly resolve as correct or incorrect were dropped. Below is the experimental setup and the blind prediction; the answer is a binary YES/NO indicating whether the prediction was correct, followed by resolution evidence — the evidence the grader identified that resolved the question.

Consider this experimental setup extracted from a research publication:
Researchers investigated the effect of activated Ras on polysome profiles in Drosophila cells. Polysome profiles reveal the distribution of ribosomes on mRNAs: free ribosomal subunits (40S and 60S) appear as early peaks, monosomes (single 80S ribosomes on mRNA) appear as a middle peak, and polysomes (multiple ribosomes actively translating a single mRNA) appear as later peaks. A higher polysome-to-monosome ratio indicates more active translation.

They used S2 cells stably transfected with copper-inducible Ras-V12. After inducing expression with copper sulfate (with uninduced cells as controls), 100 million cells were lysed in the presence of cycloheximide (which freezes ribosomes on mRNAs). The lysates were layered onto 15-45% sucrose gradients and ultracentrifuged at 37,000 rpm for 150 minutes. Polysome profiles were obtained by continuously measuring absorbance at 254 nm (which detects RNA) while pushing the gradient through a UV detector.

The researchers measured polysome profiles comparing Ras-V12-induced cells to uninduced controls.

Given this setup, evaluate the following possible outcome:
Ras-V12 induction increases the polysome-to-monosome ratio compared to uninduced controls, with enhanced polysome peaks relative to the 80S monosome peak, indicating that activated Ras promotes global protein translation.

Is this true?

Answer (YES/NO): YES